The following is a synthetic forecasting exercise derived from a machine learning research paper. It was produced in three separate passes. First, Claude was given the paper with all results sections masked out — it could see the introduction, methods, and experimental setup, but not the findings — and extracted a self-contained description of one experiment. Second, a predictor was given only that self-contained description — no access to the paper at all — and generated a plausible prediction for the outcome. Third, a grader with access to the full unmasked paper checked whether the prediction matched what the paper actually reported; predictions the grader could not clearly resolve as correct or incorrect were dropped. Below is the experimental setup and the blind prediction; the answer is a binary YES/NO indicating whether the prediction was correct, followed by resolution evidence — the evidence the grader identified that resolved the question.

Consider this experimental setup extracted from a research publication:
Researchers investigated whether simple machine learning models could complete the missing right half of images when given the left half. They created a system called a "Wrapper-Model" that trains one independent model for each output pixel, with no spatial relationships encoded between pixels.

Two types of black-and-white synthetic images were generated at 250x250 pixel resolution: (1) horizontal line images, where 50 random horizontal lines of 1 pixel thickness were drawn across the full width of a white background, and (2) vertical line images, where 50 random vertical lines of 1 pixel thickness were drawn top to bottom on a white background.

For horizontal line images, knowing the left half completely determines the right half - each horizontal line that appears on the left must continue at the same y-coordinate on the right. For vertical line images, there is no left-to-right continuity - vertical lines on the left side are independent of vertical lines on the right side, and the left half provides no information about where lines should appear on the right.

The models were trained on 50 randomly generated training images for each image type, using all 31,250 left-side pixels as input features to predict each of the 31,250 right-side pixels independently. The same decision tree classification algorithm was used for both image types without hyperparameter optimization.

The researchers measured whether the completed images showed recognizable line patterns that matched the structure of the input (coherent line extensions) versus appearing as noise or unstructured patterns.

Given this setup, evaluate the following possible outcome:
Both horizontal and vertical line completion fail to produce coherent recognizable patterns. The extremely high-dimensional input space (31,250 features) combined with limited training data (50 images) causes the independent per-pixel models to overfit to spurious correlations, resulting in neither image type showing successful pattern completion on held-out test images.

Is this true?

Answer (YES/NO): NO